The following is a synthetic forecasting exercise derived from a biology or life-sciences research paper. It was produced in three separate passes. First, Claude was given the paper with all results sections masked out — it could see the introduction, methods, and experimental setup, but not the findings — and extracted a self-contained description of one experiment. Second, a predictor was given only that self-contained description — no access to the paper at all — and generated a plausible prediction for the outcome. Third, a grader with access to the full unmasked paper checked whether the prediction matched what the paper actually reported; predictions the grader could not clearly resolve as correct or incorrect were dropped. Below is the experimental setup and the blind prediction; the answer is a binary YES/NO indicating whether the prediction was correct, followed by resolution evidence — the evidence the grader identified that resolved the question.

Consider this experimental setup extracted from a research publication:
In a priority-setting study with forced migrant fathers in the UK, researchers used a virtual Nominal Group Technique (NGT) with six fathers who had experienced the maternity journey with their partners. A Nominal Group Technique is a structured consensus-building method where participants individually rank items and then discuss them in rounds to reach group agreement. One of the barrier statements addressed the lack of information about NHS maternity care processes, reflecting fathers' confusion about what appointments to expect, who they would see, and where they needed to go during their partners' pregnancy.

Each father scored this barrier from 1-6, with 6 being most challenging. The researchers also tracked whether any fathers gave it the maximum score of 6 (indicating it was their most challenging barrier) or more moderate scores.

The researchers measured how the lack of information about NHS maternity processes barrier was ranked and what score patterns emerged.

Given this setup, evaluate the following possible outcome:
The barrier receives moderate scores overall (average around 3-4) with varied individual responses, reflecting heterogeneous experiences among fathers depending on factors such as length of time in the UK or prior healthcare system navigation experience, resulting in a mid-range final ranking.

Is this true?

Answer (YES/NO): NO